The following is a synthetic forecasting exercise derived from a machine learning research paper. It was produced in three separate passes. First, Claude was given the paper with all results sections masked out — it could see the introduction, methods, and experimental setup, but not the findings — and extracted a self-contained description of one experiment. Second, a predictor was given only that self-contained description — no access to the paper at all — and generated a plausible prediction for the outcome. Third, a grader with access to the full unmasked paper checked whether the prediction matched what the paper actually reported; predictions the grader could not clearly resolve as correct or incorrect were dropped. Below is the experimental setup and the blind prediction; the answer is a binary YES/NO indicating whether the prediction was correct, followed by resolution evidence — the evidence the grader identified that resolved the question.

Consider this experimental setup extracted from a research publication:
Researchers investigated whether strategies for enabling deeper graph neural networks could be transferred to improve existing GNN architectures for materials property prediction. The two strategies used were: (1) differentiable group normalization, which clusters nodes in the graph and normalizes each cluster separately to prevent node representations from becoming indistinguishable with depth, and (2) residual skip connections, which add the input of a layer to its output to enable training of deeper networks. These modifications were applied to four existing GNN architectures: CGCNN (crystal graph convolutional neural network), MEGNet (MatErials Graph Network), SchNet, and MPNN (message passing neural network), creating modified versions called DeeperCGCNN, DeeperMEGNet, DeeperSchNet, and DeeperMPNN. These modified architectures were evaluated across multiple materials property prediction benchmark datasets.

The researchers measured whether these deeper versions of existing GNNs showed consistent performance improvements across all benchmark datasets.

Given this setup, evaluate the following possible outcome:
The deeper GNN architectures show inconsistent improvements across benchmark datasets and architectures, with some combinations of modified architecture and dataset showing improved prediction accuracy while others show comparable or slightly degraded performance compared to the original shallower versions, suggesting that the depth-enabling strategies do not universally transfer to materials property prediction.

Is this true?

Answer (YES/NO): YES